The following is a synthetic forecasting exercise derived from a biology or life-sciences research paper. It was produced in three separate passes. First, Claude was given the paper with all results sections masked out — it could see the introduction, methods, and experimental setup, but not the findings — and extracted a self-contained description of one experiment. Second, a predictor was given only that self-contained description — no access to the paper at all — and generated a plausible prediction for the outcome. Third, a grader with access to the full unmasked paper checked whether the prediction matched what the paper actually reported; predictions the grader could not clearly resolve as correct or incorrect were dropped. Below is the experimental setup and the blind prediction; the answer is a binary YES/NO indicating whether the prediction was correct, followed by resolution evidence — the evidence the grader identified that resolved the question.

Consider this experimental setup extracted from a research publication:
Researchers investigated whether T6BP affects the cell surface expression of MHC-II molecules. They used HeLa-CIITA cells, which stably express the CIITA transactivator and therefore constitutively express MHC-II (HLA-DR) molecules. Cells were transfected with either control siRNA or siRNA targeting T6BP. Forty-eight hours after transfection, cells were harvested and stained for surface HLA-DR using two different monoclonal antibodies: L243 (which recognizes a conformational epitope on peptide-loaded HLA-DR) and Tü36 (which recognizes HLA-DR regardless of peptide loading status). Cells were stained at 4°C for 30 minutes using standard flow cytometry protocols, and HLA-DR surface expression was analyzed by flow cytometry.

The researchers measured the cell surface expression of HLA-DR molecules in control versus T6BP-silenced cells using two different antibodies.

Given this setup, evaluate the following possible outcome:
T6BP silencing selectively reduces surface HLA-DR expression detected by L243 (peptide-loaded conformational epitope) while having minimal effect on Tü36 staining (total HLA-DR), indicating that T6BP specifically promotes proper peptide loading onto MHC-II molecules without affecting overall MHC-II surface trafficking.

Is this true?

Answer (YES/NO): NO